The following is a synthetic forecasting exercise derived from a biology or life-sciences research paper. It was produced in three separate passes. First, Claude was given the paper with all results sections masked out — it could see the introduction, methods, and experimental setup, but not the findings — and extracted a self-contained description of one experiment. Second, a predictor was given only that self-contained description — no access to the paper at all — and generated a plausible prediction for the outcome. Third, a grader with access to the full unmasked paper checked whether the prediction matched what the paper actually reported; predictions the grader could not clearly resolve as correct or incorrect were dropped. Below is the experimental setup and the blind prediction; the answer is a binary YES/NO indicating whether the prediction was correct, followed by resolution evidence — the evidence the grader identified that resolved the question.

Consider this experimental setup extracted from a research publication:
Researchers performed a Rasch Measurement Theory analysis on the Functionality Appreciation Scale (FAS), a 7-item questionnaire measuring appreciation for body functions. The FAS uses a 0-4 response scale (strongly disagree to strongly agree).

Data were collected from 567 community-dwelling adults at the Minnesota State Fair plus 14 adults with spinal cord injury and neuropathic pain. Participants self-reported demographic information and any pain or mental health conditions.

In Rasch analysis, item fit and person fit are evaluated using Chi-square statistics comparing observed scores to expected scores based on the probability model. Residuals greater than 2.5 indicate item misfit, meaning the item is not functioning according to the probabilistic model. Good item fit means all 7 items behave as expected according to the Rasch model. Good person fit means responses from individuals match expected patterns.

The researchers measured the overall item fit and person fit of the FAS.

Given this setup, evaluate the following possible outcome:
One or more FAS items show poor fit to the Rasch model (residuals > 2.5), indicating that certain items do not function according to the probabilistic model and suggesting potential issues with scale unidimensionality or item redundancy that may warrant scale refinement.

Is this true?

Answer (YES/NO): NO